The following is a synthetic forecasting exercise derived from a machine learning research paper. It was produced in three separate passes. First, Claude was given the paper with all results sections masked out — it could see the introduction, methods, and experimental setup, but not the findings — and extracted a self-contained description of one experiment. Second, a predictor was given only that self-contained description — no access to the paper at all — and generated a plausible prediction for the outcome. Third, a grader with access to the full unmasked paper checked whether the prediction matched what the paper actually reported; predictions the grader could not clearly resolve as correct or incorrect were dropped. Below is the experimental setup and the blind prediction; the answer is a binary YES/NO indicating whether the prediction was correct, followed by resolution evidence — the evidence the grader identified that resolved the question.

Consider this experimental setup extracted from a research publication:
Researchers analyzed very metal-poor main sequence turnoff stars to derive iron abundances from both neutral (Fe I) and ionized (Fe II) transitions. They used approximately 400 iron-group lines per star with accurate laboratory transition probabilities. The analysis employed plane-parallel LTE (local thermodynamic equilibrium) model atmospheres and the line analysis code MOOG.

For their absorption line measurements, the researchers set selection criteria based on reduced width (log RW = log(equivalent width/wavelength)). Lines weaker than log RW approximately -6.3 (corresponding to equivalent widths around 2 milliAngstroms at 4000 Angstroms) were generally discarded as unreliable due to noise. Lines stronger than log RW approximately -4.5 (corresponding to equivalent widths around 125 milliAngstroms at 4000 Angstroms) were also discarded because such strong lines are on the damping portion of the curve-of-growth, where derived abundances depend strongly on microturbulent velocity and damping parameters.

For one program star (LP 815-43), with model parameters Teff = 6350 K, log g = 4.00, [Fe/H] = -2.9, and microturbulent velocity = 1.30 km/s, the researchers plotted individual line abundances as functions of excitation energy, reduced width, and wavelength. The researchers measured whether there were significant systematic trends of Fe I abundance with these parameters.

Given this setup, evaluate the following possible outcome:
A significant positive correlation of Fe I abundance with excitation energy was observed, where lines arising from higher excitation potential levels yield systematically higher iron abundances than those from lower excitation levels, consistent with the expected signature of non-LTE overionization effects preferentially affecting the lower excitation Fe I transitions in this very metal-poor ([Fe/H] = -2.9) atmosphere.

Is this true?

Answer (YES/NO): NO